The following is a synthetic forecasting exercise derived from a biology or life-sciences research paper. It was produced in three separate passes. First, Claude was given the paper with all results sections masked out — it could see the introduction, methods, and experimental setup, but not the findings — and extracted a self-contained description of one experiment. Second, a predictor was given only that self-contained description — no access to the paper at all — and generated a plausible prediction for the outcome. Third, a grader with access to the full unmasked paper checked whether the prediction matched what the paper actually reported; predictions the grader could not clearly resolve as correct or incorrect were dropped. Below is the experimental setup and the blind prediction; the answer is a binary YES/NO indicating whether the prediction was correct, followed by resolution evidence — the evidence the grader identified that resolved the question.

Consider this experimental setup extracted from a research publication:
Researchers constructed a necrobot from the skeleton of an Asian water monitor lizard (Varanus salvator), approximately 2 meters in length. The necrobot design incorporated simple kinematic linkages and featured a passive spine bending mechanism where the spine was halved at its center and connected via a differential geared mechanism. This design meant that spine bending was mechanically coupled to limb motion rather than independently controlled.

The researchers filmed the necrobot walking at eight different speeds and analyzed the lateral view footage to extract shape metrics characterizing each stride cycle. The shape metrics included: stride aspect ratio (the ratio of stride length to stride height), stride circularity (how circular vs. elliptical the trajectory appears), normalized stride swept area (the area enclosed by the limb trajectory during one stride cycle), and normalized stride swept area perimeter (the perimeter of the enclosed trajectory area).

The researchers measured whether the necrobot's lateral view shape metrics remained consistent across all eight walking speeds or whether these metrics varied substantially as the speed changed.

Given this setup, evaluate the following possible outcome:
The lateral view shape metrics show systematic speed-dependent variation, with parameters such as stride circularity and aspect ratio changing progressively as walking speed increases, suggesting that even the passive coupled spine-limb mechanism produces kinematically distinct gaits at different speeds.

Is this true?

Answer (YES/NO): NO